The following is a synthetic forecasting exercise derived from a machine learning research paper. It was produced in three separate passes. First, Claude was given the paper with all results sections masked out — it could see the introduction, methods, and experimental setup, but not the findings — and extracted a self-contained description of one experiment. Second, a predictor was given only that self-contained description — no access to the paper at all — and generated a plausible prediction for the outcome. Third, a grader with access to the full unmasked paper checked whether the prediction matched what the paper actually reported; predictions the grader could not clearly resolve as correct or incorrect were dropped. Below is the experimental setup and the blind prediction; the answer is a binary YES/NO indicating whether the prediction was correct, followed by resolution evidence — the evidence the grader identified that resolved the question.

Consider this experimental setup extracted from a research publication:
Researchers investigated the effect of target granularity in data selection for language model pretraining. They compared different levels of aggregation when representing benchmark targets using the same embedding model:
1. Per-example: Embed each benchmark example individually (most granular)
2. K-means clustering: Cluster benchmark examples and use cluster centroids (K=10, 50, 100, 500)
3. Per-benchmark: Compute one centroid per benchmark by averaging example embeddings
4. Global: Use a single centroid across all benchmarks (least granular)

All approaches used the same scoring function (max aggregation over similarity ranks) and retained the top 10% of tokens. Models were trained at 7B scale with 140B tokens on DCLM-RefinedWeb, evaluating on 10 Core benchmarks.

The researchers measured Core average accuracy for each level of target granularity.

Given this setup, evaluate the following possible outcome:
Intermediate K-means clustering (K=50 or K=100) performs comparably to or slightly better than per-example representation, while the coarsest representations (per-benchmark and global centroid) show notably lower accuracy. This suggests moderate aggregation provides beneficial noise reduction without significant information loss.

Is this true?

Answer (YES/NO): NO